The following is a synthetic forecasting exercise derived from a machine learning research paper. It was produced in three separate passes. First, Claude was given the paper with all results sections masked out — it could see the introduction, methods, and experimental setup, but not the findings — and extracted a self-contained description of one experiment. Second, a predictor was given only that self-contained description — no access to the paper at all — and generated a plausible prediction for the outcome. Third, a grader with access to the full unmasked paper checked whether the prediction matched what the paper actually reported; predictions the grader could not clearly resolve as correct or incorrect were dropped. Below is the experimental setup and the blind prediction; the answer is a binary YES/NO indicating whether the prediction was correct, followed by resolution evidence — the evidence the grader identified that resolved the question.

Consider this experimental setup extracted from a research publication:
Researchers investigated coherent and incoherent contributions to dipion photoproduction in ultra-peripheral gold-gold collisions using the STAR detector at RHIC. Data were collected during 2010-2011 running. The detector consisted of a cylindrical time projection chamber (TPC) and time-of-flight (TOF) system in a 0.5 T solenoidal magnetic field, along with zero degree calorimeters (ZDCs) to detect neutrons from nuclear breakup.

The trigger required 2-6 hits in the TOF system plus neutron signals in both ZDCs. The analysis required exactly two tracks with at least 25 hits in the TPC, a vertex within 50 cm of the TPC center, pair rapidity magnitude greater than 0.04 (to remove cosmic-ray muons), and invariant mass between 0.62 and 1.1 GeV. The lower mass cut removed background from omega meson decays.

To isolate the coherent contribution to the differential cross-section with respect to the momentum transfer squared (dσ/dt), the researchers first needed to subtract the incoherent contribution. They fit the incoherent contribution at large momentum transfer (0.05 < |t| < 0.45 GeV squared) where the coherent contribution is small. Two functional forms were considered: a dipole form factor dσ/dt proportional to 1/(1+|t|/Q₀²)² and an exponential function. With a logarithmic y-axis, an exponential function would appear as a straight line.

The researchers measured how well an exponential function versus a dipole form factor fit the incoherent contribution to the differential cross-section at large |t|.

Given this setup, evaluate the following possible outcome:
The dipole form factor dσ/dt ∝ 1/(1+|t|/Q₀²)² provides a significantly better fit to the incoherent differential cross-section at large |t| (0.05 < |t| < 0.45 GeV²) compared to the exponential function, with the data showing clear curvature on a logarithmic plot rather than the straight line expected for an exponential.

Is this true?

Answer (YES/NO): YES